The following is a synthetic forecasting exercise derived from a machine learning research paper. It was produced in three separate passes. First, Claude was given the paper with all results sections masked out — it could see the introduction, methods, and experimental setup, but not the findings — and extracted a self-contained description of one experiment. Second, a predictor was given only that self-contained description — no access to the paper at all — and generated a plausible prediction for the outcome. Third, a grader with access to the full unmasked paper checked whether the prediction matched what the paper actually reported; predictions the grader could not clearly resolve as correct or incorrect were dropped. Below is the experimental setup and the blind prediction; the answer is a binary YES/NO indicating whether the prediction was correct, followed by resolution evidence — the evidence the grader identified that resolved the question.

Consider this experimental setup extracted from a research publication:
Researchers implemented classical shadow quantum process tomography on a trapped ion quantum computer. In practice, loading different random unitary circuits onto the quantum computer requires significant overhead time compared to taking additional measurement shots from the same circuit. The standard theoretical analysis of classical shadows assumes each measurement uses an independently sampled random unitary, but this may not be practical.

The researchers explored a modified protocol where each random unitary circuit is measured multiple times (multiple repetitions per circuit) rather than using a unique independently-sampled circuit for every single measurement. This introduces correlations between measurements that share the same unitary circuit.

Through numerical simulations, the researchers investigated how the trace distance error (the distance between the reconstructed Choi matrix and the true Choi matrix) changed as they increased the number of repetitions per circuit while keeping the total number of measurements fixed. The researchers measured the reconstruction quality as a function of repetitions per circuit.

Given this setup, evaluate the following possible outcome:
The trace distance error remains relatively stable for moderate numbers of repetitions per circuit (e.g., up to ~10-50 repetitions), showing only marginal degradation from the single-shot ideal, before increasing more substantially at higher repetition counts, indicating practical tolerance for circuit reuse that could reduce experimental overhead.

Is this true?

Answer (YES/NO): NO